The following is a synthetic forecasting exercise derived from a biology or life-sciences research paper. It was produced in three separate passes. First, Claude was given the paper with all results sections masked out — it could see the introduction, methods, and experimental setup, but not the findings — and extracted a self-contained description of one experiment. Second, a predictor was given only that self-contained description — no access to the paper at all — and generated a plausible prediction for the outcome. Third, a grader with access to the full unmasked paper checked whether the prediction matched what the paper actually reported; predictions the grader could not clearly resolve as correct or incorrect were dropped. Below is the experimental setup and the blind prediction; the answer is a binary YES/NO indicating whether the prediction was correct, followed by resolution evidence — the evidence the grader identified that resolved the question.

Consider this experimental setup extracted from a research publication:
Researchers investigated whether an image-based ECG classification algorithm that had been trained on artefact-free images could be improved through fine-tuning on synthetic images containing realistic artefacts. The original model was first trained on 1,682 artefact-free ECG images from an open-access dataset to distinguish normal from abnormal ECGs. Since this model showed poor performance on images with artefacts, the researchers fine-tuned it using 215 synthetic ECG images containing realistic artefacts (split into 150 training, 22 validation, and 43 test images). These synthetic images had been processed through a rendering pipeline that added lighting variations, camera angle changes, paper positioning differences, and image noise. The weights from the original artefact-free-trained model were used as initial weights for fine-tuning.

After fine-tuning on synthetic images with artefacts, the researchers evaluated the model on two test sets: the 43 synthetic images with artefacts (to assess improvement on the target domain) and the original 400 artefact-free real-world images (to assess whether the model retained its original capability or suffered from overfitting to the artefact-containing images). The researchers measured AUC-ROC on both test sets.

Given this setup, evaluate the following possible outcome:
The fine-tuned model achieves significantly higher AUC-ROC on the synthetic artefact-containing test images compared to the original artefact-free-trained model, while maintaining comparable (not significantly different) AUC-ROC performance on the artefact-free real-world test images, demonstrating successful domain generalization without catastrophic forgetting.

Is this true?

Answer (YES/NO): NO